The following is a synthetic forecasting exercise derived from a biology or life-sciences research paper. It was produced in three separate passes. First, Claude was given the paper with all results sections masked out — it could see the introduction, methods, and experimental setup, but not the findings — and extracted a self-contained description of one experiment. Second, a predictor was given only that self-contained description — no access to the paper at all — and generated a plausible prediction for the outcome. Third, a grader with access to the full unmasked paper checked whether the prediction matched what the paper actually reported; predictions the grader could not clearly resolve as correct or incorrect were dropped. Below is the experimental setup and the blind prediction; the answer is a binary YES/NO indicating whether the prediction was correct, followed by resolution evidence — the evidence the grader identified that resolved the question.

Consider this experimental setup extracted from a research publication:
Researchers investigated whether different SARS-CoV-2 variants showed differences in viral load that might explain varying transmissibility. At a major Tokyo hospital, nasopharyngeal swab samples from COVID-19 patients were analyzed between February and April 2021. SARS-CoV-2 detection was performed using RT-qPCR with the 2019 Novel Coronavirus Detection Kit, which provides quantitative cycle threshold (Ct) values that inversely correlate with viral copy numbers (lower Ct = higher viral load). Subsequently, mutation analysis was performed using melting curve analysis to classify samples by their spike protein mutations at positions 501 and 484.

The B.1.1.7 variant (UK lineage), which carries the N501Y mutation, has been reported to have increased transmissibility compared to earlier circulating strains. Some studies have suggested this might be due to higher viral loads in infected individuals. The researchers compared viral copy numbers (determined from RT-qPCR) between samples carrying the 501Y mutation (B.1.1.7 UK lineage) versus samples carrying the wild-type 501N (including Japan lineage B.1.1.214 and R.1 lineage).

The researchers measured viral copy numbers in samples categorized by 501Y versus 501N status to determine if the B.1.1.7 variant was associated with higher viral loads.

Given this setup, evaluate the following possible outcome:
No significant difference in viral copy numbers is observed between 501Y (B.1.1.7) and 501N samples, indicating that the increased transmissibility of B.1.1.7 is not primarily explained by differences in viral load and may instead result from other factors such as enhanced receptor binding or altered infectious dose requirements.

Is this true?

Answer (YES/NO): YES